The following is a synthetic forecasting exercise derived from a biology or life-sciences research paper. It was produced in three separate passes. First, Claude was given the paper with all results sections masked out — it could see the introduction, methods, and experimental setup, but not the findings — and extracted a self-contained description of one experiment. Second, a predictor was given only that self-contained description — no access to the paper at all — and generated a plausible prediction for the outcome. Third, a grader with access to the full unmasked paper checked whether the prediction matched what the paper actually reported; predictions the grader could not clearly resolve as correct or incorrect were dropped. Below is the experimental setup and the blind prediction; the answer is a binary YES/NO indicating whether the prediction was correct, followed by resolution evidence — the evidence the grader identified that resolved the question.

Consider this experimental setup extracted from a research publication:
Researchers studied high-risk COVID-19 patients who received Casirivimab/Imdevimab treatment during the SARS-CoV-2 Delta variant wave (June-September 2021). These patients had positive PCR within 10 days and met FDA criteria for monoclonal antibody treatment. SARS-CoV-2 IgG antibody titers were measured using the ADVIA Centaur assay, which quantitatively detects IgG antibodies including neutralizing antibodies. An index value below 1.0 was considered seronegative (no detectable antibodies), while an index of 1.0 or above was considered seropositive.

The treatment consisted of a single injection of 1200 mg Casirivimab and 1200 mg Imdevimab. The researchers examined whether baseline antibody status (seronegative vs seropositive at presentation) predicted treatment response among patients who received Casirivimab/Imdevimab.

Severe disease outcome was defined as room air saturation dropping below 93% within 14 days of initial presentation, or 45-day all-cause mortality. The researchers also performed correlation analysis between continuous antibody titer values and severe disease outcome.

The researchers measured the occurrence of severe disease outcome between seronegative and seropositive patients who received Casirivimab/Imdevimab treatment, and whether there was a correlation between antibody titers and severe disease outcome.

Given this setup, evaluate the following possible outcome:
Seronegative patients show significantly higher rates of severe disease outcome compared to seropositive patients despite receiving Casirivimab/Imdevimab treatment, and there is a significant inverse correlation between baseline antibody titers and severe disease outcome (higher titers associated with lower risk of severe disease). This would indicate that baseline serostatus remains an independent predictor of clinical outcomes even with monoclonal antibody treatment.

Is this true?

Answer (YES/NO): NO